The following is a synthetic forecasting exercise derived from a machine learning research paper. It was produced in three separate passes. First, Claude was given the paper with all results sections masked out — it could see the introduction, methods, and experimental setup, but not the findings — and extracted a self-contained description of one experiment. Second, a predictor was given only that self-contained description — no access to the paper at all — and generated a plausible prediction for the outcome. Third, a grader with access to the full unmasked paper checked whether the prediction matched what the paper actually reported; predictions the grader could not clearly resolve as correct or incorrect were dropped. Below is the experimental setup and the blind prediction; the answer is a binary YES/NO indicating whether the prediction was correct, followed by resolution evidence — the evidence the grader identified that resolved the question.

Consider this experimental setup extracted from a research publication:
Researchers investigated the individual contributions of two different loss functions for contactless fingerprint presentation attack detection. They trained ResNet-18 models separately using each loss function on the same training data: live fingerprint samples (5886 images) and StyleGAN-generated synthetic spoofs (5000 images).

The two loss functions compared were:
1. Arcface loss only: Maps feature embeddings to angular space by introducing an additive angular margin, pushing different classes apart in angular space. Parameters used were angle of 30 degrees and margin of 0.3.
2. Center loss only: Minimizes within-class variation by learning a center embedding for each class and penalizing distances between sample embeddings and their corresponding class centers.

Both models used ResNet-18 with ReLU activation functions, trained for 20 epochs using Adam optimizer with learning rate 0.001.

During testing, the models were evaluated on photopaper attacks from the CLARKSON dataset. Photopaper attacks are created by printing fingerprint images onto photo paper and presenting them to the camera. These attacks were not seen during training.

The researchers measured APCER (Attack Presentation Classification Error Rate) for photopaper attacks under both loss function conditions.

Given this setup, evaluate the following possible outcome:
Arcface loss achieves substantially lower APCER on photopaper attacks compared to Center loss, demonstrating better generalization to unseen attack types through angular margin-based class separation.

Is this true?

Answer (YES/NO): NO